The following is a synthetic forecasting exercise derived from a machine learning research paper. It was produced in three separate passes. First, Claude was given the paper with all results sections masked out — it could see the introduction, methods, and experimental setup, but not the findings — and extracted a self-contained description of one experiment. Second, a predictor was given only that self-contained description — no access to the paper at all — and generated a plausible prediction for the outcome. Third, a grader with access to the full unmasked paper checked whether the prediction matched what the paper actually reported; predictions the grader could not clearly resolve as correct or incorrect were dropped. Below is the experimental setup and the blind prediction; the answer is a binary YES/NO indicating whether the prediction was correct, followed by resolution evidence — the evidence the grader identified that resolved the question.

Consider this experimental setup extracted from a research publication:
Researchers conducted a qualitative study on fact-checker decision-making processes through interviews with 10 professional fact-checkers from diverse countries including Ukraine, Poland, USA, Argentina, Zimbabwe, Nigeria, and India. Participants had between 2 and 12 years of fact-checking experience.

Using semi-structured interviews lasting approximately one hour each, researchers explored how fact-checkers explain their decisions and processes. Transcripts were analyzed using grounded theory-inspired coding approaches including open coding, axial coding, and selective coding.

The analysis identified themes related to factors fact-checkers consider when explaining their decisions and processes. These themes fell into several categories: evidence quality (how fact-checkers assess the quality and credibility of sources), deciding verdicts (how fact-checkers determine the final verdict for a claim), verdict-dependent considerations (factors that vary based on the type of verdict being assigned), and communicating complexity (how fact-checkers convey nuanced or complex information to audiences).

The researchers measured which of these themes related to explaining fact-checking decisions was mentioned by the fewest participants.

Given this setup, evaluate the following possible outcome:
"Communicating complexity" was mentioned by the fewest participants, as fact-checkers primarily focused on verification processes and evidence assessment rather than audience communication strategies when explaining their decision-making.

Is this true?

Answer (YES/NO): NO